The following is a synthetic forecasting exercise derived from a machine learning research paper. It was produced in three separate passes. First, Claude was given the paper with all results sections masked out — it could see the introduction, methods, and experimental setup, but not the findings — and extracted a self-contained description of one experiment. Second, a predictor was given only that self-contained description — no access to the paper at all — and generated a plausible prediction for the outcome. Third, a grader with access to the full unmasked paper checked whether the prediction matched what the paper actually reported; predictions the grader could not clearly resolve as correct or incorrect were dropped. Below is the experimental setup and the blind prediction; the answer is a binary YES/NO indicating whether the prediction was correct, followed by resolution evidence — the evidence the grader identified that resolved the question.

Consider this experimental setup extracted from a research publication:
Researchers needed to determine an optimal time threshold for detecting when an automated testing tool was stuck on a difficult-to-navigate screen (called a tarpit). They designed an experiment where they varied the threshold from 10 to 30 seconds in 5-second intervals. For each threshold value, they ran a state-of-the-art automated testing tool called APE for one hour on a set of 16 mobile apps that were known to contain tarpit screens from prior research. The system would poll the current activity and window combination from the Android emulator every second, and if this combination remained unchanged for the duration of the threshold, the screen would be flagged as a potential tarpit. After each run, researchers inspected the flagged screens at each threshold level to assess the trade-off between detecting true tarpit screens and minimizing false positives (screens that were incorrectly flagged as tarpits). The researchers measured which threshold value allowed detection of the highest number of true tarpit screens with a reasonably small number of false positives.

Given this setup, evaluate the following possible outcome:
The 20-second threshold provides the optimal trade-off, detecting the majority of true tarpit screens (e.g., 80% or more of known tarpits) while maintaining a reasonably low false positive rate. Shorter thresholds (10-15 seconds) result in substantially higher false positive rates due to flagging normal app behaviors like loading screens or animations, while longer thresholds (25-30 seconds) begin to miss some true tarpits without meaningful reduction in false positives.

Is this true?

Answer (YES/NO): NO